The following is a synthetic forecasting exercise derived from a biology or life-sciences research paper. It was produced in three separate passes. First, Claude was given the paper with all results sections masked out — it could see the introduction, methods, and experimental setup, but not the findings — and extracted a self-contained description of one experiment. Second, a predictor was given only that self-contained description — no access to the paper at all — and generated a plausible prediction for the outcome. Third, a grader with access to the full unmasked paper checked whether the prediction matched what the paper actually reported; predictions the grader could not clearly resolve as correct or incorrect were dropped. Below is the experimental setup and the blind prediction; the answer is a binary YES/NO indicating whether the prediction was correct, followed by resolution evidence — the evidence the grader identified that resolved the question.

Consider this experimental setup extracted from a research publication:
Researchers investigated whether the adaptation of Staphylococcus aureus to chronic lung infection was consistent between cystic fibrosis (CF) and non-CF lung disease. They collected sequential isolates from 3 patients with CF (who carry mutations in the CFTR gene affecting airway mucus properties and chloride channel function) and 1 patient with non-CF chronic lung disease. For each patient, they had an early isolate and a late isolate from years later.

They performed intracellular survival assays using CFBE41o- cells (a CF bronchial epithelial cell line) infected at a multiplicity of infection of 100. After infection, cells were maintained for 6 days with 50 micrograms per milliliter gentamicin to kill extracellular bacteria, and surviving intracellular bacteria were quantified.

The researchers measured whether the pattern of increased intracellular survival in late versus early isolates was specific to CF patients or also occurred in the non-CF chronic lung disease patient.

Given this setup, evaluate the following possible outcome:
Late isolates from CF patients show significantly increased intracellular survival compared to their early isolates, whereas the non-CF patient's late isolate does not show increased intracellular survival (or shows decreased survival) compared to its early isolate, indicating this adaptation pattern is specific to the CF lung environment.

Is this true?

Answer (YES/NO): YES